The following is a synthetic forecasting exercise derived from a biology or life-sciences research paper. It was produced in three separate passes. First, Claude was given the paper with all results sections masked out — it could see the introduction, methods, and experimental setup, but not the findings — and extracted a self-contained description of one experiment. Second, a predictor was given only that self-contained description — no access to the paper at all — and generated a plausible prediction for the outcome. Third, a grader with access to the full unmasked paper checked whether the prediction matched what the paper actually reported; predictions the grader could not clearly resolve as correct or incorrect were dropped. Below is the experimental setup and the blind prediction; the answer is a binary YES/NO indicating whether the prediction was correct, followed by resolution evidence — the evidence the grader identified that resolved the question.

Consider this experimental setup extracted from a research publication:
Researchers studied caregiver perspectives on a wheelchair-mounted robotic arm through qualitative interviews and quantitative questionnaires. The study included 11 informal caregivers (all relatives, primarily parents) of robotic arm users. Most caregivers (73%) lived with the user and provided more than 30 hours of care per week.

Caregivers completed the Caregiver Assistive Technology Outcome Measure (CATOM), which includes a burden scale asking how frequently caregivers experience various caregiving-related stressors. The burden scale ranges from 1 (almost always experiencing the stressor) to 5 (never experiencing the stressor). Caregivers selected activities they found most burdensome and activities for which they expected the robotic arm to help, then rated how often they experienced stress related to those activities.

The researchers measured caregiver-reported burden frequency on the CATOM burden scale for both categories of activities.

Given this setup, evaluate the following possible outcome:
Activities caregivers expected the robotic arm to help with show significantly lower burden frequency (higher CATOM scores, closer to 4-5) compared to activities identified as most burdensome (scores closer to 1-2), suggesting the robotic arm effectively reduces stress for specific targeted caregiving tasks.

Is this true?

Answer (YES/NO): NO